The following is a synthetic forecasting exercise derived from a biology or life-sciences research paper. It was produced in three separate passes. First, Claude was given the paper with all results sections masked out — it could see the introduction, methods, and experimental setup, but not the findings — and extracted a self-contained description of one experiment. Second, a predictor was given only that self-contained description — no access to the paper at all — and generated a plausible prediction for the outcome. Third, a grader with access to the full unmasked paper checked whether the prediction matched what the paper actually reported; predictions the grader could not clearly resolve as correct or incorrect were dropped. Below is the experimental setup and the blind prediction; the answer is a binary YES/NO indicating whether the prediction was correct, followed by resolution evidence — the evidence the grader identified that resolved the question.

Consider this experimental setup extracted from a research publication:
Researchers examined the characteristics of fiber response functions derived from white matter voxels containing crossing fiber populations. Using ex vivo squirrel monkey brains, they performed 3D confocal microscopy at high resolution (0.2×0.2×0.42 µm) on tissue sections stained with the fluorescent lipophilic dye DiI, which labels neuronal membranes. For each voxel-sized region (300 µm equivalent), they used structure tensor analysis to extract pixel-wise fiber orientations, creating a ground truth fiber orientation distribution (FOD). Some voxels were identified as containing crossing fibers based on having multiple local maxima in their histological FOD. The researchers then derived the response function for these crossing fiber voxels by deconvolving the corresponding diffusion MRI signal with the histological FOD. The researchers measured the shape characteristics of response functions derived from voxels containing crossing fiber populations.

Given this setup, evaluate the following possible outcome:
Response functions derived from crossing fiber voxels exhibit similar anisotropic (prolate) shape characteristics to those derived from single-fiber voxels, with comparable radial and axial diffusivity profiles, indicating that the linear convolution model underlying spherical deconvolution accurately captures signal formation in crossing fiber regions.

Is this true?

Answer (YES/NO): NO